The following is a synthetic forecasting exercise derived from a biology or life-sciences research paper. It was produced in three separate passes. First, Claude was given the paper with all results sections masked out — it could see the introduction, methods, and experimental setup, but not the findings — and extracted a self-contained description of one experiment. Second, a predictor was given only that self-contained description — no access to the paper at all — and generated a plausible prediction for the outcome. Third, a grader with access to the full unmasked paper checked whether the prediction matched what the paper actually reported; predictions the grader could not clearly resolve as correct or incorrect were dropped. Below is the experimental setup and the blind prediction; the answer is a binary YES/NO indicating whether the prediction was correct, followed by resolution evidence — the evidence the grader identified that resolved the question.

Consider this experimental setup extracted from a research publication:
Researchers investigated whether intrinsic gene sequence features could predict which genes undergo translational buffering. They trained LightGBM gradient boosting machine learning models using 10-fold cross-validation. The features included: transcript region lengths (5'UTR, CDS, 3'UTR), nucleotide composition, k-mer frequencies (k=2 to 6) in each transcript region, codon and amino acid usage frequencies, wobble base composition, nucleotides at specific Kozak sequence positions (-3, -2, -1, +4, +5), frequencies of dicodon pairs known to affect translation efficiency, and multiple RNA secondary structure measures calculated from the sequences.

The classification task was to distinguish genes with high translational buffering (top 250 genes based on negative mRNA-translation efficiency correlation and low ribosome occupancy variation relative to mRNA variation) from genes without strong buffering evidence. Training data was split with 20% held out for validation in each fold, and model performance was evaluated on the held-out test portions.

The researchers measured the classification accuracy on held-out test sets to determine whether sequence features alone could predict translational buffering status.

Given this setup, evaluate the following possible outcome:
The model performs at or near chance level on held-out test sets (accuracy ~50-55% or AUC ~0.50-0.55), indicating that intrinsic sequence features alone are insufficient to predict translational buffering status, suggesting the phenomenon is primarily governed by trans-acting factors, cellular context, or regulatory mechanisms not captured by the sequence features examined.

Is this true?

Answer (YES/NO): NO